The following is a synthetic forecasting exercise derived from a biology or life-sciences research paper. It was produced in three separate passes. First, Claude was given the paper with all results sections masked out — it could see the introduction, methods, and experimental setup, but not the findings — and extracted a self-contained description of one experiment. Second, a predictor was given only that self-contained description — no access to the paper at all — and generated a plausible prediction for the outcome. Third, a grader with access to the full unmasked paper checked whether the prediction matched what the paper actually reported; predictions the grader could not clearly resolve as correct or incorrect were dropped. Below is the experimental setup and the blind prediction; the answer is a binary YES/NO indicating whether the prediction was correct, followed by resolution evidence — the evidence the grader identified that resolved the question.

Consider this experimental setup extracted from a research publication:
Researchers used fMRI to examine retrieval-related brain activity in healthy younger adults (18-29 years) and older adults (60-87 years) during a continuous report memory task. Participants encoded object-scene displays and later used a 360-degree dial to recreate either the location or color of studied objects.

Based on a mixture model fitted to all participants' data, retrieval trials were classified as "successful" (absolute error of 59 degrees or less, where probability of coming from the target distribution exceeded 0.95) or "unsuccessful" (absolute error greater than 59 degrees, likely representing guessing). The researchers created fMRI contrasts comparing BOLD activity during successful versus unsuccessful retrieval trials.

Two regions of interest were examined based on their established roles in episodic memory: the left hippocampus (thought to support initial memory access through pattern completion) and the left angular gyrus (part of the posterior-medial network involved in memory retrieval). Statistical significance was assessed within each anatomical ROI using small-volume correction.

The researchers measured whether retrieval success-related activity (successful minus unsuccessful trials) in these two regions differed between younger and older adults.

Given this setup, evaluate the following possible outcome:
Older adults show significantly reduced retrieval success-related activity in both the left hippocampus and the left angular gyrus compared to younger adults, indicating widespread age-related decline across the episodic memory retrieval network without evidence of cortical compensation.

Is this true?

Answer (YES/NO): NO